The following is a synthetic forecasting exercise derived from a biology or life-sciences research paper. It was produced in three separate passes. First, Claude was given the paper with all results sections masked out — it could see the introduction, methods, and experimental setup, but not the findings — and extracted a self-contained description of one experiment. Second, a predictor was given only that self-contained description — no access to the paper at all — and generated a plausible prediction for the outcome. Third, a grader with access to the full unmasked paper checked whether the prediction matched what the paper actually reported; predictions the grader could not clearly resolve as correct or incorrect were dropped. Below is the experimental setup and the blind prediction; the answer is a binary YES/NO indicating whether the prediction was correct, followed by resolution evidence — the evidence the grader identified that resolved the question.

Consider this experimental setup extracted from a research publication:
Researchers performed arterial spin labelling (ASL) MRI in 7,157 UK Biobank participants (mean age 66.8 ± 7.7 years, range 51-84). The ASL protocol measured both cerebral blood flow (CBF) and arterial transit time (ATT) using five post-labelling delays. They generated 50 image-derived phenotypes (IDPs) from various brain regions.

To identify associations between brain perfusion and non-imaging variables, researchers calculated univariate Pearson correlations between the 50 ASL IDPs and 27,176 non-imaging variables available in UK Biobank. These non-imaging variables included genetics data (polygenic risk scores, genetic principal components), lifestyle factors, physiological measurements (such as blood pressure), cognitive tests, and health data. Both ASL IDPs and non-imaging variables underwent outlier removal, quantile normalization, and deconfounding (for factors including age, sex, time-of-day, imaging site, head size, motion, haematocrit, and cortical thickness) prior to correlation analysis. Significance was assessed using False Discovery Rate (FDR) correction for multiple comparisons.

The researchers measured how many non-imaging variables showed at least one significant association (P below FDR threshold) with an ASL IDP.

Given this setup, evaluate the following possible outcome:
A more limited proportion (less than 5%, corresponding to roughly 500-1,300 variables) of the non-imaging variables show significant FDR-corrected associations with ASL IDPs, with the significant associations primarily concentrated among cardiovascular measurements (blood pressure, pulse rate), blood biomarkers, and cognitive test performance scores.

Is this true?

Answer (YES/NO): NO